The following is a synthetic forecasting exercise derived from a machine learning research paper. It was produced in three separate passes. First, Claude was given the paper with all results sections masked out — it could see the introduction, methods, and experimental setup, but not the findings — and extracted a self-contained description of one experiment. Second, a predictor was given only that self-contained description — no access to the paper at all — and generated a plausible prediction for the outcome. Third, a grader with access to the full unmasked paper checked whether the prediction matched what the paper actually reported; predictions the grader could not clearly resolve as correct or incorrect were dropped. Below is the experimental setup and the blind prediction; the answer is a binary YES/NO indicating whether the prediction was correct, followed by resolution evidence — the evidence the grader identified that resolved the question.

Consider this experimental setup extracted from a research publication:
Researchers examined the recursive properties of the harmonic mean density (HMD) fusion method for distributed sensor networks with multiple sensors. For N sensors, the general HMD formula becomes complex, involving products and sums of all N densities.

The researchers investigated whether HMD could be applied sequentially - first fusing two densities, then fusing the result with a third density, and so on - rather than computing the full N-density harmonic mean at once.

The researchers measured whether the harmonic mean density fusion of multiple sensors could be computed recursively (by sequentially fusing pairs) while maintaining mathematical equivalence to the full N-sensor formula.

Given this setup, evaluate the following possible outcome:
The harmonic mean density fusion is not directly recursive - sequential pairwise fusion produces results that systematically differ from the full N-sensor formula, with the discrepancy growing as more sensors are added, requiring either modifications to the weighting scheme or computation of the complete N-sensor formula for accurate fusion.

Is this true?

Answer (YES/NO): NO